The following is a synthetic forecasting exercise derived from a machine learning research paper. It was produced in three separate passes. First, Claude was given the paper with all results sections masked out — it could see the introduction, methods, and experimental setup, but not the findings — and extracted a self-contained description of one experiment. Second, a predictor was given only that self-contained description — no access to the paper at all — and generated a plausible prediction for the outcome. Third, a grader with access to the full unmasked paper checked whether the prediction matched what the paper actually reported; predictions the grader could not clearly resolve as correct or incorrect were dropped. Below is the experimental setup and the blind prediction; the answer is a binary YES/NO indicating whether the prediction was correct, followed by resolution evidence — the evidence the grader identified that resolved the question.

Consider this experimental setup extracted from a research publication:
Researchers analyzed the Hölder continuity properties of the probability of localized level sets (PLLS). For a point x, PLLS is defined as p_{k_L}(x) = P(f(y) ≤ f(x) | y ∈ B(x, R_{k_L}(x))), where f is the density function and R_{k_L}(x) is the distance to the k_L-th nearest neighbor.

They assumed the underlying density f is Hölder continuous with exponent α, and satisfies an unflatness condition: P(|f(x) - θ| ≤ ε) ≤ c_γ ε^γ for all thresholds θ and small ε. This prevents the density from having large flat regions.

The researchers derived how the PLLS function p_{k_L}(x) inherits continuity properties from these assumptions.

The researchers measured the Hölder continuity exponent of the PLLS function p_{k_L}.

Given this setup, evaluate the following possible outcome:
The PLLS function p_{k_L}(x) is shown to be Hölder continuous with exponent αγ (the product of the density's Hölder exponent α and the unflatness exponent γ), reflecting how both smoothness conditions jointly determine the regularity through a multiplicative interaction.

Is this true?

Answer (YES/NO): YES